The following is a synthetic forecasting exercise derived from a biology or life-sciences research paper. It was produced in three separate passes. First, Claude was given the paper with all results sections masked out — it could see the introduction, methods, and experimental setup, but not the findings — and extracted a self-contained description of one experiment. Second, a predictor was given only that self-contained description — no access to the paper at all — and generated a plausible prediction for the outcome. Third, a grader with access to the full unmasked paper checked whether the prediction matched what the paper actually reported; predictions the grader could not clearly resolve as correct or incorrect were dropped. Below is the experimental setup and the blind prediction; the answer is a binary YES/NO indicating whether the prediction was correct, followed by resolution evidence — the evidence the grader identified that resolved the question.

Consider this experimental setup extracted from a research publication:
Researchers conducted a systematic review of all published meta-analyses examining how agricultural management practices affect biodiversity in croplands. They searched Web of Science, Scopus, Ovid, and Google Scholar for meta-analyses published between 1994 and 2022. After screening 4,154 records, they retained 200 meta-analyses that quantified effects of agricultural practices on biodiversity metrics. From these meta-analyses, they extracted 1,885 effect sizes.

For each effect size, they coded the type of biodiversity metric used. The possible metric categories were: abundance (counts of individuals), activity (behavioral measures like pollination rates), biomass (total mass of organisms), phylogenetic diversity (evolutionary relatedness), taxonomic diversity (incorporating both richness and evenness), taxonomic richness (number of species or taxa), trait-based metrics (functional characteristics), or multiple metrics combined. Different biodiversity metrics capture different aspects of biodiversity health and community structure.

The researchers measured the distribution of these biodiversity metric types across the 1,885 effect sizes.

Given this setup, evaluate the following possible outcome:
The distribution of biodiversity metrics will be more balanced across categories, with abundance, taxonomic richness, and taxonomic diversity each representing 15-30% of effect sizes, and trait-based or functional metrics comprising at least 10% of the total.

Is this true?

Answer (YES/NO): NO